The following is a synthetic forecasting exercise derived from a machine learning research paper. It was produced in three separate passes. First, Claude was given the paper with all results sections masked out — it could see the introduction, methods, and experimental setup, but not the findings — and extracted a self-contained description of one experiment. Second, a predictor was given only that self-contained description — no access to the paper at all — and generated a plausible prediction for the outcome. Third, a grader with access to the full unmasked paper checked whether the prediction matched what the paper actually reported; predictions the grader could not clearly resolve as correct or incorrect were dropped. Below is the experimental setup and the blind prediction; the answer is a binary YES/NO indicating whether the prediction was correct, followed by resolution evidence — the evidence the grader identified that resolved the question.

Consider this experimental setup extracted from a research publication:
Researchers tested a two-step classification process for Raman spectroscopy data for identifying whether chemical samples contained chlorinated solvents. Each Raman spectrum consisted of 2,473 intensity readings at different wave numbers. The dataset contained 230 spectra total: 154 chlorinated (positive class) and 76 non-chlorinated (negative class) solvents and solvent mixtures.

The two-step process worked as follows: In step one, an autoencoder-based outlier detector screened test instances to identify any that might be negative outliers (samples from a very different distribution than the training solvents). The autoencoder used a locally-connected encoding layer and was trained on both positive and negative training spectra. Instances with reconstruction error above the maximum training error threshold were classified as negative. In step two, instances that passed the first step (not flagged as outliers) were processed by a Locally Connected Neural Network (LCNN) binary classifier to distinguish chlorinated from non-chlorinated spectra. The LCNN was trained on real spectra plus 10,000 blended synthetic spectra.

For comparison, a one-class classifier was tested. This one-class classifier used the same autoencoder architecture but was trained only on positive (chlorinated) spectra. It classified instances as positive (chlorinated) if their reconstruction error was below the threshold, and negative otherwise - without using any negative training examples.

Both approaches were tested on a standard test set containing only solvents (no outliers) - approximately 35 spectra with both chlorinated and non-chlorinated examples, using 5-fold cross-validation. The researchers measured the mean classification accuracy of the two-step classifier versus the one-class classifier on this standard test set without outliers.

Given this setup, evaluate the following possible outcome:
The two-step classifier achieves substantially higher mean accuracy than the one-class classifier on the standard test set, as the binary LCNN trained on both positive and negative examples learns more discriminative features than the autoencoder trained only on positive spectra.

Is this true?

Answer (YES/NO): YES